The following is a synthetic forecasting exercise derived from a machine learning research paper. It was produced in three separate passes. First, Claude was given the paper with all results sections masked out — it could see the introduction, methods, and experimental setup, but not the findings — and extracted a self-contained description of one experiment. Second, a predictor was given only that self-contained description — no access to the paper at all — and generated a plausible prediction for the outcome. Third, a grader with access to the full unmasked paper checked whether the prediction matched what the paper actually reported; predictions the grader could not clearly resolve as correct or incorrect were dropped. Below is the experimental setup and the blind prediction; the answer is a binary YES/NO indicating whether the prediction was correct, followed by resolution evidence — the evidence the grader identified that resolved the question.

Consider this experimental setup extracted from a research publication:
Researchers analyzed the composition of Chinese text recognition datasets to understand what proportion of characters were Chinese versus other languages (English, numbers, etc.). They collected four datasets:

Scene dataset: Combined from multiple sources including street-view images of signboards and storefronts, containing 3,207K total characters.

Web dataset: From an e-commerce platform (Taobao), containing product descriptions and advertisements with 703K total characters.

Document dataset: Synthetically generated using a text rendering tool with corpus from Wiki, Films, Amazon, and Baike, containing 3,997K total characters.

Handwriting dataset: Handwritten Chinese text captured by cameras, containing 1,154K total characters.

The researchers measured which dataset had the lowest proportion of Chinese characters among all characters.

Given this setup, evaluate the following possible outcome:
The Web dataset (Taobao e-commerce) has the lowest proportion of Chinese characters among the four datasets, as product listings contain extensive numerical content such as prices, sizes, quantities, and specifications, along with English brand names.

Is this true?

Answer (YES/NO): YES